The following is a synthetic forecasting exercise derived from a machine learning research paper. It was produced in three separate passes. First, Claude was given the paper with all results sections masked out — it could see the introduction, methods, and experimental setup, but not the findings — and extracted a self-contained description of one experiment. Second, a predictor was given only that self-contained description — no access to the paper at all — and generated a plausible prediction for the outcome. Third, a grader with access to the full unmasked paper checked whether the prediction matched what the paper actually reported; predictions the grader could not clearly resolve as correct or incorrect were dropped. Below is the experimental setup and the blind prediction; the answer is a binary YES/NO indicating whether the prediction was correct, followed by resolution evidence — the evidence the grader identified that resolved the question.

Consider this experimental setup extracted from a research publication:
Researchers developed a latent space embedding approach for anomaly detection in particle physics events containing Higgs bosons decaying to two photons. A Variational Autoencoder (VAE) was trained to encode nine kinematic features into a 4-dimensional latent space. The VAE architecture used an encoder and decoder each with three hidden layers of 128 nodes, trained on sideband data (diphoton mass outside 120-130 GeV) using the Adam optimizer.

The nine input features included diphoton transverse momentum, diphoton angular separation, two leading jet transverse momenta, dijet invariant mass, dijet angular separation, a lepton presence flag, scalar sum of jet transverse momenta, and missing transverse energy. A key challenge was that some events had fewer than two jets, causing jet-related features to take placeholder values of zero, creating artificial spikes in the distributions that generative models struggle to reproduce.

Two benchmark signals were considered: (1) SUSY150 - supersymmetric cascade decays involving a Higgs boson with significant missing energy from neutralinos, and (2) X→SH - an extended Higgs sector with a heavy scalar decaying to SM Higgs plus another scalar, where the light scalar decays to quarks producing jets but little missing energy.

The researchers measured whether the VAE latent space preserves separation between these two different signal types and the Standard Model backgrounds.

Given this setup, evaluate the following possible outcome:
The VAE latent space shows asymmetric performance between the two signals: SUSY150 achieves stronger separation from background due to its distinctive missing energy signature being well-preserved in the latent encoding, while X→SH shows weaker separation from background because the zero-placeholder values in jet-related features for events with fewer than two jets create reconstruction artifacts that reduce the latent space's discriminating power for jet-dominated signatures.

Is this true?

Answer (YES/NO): NO